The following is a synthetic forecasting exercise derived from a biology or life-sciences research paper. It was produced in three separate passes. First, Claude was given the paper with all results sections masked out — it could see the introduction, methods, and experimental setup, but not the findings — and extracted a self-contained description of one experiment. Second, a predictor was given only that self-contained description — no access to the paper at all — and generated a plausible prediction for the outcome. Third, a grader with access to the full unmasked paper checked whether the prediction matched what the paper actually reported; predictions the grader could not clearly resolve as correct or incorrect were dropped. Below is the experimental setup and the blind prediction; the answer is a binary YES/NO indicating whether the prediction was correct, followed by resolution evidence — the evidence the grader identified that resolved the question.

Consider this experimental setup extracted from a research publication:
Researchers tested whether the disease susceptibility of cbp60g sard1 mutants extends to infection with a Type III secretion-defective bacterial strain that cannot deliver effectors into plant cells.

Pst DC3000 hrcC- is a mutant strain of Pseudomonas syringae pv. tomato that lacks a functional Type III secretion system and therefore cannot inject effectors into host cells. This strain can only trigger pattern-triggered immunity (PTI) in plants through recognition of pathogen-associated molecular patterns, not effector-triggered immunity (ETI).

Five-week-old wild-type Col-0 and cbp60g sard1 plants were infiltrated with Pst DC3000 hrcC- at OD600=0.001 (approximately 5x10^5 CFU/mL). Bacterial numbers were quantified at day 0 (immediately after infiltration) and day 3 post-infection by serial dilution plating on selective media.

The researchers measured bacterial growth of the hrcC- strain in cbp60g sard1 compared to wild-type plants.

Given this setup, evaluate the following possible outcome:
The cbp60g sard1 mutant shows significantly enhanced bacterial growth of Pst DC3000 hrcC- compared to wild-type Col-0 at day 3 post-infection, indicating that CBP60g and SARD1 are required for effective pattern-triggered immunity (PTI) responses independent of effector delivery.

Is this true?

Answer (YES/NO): NO